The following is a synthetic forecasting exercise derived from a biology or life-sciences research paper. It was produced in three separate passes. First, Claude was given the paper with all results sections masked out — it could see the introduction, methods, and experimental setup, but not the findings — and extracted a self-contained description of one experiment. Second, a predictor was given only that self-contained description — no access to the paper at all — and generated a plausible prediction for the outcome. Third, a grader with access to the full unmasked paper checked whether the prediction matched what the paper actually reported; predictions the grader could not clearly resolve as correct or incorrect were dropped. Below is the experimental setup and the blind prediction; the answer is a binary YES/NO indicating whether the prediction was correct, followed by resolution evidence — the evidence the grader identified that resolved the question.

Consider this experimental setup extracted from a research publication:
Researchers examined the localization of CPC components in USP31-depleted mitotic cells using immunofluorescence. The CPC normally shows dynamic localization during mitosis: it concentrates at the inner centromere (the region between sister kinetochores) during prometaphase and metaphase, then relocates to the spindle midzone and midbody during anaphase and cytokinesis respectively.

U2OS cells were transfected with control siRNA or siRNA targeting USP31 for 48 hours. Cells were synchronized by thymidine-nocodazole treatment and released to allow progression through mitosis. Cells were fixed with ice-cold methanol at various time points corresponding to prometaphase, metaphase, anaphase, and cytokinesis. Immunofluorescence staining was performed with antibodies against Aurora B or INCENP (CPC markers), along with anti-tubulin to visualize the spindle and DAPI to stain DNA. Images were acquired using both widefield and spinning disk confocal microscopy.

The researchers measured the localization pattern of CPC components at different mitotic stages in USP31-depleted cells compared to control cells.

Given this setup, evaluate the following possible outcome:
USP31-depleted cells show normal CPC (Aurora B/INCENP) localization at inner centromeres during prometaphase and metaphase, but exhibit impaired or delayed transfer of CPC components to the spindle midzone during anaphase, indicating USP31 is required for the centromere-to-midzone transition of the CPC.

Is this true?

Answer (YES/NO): NO